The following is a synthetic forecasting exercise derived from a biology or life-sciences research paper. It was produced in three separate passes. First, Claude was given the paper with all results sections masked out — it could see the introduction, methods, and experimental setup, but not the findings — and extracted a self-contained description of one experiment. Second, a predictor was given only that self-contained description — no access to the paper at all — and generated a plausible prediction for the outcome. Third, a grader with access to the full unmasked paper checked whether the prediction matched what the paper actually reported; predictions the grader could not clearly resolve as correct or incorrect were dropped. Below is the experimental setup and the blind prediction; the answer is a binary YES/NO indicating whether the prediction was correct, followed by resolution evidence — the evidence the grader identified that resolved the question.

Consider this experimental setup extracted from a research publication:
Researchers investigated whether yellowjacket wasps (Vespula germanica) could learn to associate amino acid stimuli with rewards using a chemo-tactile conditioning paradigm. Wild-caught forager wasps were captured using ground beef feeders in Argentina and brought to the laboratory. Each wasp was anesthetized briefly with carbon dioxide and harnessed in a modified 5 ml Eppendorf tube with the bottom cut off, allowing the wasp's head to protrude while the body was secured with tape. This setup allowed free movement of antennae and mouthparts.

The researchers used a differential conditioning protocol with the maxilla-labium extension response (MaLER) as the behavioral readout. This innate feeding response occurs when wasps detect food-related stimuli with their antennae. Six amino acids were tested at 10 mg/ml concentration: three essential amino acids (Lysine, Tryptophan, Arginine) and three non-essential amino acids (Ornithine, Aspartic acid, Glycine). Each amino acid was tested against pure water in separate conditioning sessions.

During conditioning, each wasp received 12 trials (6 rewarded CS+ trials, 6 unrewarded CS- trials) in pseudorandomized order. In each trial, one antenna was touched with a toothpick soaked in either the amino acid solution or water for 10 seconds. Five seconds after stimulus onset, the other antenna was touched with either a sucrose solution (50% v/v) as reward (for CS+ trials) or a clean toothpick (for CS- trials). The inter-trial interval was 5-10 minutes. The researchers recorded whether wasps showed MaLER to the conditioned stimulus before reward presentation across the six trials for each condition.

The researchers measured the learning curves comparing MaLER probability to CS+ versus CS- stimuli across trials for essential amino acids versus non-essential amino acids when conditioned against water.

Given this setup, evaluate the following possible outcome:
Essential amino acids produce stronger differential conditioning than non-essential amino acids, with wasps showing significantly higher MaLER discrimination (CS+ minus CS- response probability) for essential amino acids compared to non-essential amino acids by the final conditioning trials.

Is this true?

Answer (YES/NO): NO